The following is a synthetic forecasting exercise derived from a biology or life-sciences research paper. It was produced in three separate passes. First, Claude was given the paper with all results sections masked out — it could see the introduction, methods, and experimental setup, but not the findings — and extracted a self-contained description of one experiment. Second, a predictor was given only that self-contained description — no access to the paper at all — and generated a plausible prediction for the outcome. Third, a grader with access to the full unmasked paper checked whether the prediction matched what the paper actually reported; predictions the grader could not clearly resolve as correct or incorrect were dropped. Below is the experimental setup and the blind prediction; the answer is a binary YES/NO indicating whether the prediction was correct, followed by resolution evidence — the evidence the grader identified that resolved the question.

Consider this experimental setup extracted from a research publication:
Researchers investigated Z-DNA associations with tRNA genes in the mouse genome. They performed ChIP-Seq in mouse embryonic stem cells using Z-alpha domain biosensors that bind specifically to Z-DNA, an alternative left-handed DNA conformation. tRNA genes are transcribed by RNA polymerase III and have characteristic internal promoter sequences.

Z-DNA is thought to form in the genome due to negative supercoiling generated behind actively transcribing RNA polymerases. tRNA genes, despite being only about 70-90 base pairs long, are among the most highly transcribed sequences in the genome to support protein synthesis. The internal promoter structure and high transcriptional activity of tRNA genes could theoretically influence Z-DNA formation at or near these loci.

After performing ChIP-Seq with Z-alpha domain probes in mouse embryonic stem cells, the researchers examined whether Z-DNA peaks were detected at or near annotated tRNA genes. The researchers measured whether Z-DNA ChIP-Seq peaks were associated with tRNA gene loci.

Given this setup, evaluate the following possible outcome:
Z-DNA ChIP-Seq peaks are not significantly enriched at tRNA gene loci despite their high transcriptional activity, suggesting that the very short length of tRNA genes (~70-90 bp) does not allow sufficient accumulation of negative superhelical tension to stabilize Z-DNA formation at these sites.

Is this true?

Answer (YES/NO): NO